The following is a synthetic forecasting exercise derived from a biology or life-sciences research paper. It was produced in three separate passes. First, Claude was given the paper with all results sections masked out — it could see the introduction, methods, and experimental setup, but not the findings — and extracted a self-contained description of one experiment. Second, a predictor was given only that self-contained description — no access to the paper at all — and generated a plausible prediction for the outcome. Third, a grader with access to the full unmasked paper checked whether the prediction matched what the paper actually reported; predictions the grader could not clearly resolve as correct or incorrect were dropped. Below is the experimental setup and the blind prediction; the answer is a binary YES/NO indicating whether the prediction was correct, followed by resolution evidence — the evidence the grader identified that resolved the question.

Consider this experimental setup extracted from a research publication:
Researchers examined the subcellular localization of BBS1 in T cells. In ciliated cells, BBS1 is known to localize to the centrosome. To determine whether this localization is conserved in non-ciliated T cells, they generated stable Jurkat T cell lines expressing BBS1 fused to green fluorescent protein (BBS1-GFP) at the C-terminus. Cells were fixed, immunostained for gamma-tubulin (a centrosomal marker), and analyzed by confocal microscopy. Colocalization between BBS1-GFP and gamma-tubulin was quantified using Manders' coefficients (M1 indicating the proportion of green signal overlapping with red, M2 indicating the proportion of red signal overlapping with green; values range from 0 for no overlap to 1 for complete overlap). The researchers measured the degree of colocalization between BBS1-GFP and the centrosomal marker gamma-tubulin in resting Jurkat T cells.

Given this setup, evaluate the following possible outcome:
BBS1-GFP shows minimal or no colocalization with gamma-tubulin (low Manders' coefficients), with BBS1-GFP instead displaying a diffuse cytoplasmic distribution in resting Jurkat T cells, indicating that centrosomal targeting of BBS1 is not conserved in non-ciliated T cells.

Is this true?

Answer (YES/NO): NO